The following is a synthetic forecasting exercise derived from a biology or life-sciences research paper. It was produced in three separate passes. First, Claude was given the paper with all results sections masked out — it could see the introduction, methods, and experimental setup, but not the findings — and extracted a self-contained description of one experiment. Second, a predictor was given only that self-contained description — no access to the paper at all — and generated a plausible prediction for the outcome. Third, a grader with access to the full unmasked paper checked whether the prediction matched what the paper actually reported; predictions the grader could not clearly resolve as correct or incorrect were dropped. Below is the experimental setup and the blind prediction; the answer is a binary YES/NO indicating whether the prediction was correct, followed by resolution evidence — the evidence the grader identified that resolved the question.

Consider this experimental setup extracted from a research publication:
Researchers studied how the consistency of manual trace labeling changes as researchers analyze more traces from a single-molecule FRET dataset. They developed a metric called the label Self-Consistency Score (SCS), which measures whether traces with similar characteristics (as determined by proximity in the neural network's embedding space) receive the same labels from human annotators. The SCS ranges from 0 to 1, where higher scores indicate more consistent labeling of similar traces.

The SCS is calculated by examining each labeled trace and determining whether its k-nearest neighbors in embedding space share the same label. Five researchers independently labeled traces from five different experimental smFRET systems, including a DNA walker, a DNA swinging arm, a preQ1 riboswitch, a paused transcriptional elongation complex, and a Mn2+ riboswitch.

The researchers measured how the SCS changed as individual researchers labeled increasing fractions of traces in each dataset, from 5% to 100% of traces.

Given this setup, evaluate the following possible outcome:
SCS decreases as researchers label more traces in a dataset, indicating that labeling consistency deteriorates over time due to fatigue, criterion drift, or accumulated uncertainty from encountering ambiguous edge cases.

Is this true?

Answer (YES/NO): NO